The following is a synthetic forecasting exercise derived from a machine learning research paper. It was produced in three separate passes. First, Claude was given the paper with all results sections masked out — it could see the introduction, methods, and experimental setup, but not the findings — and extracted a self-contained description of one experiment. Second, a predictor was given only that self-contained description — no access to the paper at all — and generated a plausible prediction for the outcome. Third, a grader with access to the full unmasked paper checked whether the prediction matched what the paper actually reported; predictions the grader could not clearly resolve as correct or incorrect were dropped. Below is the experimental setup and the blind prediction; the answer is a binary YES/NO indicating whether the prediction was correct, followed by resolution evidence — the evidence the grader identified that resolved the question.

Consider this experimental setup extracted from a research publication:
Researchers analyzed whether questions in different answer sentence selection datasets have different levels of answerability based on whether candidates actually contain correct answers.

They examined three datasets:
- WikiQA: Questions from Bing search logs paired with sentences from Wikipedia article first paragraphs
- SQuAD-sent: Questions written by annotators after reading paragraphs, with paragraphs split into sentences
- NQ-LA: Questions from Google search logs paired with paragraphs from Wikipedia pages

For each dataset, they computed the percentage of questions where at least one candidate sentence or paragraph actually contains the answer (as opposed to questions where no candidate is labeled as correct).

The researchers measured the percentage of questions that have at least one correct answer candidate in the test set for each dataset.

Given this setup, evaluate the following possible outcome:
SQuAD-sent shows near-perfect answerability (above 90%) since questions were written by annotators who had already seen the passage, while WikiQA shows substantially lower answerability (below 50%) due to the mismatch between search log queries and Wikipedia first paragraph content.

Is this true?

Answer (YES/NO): NO